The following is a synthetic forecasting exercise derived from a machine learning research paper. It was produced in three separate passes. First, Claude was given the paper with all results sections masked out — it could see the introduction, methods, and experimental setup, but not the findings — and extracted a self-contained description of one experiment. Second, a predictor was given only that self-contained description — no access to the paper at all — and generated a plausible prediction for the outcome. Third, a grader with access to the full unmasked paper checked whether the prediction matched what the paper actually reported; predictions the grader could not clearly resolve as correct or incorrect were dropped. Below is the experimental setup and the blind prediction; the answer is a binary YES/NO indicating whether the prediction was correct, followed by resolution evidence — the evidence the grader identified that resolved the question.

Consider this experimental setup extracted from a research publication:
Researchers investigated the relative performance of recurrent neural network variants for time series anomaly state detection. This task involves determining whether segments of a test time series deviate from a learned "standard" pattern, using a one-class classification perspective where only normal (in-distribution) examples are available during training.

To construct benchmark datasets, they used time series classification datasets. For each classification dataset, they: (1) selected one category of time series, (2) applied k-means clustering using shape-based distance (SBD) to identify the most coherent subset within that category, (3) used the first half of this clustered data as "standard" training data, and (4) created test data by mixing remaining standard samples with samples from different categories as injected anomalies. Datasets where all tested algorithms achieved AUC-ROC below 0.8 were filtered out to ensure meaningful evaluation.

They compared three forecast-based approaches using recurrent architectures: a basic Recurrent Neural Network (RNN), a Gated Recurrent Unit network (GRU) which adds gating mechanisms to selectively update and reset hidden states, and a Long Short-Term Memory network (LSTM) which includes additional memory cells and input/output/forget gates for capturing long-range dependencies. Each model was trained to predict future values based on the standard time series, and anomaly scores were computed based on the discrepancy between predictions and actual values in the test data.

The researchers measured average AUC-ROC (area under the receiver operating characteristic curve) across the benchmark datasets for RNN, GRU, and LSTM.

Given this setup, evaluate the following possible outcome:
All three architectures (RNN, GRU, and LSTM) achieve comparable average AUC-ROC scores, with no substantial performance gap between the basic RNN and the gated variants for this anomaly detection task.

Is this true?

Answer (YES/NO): NO